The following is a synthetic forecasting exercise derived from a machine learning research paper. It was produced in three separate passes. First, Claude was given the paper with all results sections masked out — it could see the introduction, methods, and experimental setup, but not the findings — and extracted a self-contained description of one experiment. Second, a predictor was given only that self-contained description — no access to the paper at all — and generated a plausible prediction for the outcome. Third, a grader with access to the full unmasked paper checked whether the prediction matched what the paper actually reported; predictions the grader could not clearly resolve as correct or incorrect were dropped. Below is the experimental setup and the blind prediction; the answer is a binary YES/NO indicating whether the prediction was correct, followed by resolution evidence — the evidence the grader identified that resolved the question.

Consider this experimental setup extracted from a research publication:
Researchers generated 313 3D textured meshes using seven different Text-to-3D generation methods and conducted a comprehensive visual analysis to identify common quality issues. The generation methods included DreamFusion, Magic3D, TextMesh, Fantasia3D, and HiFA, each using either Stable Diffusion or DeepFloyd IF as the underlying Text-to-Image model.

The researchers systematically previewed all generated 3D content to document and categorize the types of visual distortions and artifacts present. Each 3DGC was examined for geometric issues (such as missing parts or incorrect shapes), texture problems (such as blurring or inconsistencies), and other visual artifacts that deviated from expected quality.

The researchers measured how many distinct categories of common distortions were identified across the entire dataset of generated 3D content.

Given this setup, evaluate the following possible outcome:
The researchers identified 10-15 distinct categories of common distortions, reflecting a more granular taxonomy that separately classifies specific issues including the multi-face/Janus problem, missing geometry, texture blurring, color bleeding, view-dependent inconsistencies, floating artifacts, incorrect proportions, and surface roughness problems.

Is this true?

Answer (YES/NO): NO